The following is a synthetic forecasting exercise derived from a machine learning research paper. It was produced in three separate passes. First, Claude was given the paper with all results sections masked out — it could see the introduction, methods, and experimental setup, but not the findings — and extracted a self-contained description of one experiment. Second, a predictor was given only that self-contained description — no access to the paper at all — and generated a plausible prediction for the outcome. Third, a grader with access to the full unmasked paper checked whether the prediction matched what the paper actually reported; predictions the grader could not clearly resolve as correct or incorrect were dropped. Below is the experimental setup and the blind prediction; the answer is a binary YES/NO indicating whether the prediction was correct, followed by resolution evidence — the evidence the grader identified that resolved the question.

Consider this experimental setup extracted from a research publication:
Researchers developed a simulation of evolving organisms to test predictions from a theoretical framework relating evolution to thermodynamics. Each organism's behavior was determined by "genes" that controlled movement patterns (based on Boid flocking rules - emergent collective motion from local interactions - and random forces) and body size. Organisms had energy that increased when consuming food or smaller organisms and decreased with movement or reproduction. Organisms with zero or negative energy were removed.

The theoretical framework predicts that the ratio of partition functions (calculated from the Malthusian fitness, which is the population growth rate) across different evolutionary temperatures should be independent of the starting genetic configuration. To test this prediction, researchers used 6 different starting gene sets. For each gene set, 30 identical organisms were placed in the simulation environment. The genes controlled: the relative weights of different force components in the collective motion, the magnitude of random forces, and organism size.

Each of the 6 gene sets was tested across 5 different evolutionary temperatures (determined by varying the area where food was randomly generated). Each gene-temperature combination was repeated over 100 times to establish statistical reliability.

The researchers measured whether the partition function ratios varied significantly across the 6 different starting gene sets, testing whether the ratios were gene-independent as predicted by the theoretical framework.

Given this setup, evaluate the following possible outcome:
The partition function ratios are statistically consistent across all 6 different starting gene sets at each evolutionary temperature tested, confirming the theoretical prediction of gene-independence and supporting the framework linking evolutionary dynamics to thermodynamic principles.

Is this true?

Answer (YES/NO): NO